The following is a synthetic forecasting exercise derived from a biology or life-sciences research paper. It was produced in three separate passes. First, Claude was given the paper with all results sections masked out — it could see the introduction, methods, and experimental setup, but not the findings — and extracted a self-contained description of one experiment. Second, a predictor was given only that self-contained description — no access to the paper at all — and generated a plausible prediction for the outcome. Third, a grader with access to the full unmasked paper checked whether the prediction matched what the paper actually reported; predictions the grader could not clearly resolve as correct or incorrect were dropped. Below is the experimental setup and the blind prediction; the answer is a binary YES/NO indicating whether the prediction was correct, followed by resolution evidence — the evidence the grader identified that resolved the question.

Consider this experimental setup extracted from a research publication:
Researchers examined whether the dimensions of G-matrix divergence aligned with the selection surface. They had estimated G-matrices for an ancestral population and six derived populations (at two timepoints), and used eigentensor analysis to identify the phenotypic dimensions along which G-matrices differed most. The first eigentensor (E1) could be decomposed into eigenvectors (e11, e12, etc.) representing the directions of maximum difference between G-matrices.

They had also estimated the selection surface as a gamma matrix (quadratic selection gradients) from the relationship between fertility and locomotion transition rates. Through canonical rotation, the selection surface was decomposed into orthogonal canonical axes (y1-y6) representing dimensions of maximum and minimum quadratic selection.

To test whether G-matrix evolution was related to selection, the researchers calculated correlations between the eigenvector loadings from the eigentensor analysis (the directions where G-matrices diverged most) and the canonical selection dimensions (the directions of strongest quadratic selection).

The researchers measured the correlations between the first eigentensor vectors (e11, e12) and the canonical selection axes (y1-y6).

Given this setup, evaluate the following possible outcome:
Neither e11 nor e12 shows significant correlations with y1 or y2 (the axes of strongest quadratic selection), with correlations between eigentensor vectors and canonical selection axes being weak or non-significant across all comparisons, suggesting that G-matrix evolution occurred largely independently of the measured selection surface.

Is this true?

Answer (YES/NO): NO